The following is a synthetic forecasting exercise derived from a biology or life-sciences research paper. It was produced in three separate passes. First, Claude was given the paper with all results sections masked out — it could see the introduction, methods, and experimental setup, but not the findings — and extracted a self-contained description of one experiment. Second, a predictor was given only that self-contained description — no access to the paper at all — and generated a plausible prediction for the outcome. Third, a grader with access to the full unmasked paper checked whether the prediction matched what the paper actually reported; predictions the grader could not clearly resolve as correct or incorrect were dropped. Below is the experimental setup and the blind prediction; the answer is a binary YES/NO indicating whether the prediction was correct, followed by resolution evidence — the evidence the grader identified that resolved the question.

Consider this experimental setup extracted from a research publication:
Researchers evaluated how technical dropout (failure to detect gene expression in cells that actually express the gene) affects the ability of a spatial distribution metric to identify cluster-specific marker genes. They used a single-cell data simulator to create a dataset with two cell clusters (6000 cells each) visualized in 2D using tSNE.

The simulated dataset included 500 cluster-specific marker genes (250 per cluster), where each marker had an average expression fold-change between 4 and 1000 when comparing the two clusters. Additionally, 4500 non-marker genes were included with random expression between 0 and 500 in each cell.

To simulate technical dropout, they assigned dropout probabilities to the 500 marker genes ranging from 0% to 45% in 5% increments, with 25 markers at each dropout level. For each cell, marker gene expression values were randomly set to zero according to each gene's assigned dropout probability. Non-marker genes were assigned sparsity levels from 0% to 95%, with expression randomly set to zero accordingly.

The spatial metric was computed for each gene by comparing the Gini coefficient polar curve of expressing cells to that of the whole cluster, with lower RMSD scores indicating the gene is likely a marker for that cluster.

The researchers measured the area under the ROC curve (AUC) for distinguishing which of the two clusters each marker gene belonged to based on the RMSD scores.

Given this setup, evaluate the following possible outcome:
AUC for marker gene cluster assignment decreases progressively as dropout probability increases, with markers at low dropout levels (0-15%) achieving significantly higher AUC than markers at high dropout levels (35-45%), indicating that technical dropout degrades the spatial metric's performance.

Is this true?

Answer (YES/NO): YES